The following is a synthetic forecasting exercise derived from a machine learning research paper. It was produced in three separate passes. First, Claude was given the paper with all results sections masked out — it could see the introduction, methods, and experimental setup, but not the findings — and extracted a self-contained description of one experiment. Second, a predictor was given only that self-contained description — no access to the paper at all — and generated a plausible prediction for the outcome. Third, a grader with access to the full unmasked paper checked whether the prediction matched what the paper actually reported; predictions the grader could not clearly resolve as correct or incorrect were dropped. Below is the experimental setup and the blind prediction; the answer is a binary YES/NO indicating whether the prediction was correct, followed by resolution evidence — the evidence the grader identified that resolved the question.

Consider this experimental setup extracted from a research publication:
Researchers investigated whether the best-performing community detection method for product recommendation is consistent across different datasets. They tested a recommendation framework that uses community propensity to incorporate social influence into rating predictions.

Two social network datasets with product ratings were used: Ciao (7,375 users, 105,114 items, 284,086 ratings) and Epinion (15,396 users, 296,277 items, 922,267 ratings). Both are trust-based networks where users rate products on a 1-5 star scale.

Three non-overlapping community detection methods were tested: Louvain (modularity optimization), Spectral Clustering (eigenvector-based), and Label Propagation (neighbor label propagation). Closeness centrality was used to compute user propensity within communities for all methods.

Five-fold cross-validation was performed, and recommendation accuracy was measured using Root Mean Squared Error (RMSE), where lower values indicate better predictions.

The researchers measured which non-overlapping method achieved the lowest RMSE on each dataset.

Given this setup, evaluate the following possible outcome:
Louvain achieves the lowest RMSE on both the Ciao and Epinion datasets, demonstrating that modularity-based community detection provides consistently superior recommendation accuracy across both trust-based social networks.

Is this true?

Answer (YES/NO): NO